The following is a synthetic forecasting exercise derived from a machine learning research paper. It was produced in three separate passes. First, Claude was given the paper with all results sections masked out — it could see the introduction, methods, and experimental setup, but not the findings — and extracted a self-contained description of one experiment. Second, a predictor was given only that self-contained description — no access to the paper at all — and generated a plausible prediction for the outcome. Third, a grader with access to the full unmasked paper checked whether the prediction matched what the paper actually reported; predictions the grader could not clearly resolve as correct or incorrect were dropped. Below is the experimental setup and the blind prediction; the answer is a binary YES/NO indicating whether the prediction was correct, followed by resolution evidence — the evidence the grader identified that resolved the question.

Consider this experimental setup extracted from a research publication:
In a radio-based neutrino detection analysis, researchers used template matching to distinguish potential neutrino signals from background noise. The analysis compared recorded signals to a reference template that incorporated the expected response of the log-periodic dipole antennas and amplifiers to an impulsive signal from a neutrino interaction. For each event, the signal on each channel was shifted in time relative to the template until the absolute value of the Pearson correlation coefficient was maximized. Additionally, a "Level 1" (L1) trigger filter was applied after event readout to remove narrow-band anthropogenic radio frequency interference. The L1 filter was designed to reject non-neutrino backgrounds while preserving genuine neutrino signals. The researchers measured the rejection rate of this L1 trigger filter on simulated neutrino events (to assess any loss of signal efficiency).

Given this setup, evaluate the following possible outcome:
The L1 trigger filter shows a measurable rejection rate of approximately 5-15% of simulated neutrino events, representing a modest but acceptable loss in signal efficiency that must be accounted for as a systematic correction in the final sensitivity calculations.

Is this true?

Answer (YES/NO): NO